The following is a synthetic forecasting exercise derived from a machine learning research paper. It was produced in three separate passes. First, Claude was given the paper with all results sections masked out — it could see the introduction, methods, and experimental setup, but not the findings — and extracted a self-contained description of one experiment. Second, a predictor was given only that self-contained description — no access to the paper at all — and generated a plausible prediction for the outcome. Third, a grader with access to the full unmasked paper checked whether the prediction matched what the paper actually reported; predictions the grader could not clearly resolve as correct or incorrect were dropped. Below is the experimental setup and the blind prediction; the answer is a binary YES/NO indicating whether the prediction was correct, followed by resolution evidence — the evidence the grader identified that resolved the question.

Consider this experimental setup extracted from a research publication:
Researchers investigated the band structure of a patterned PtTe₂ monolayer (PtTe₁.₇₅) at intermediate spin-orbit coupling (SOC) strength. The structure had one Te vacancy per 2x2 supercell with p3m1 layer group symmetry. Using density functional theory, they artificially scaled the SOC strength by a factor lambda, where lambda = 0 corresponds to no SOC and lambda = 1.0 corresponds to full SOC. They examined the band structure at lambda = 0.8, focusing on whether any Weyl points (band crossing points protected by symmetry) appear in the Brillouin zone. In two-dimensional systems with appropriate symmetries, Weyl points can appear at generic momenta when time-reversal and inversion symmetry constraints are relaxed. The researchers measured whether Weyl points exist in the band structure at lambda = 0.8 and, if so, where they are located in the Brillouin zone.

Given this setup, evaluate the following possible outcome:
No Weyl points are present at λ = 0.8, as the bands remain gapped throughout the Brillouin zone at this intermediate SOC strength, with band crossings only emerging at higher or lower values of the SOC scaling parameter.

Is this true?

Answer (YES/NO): NO